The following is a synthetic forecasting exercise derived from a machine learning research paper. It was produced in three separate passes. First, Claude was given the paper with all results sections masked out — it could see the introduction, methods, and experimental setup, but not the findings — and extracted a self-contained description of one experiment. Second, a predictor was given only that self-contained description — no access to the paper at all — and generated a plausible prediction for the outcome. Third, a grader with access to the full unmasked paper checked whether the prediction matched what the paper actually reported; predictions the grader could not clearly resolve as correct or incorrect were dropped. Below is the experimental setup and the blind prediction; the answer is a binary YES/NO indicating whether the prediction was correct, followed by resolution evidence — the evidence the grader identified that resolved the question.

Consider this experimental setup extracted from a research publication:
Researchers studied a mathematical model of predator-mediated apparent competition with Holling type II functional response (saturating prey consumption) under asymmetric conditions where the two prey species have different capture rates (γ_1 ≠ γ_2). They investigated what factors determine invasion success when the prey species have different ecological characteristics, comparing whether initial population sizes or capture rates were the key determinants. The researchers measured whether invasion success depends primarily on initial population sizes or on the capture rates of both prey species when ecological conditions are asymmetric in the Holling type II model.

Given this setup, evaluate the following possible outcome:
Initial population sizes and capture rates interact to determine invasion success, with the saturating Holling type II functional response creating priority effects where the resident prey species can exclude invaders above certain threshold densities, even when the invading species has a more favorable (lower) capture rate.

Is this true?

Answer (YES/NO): NO